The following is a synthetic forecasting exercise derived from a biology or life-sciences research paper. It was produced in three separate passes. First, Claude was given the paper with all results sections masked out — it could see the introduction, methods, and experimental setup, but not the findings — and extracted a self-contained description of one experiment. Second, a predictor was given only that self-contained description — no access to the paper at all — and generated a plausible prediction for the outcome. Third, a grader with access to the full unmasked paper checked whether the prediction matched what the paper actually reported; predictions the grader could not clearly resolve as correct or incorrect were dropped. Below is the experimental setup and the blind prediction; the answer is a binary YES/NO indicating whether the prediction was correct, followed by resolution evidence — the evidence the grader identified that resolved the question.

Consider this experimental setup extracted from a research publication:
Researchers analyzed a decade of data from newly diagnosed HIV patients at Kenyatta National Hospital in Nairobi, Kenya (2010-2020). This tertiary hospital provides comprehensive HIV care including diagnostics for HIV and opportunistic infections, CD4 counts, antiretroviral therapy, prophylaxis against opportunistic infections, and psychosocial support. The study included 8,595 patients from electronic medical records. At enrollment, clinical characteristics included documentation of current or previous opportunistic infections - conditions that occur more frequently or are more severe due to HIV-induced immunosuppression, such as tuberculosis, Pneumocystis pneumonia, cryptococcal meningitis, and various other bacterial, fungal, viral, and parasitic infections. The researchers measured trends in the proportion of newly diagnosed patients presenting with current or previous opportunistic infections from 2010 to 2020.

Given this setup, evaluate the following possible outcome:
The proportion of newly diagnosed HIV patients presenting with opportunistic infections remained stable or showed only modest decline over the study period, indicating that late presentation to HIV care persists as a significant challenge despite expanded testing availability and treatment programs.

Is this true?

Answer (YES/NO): NO